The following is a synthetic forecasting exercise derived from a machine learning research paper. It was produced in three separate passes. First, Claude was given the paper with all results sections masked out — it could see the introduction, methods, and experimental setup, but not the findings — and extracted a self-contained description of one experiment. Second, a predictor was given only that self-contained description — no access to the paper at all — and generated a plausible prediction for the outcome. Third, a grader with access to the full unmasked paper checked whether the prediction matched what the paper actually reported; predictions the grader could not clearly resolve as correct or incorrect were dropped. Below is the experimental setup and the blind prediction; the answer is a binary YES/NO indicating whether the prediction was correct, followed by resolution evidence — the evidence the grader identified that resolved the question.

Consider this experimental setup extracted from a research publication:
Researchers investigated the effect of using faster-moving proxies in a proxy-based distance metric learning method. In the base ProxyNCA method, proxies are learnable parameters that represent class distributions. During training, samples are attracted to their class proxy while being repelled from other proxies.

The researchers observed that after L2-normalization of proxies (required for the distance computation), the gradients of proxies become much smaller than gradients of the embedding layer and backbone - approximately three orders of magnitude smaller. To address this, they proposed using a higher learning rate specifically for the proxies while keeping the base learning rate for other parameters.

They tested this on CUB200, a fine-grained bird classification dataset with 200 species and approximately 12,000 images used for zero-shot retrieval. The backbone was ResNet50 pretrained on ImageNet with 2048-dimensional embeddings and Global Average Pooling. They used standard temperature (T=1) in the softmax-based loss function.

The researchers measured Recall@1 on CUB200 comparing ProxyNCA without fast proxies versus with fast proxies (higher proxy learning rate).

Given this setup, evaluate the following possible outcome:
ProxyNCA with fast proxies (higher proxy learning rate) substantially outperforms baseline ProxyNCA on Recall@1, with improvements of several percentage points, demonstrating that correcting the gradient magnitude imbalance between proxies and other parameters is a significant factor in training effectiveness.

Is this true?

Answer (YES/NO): NO